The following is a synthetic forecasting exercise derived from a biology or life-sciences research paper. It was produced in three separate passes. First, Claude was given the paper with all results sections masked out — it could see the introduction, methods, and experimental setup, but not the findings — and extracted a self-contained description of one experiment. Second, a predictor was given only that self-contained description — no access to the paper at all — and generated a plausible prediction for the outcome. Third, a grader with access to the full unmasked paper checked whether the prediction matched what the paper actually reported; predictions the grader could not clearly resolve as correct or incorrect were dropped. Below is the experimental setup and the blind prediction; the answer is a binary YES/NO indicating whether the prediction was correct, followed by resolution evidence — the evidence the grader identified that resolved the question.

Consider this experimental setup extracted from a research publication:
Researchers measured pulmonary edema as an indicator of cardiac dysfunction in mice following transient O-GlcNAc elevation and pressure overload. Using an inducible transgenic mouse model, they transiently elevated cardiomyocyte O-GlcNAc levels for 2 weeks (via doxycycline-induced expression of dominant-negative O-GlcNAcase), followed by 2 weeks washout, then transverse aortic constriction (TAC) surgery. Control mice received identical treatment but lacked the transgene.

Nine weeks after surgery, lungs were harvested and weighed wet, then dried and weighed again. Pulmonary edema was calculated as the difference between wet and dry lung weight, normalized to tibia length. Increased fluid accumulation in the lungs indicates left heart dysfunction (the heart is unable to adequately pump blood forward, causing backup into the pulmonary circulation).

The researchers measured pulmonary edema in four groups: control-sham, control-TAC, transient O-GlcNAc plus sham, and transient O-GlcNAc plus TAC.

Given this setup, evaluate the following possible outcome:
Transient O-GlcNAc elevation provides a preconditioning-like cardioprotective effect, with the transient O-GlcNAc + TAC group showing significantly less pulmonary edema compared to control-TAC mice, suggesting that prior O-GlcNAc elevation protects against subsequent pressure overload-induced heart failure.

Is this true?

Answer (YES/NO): NO